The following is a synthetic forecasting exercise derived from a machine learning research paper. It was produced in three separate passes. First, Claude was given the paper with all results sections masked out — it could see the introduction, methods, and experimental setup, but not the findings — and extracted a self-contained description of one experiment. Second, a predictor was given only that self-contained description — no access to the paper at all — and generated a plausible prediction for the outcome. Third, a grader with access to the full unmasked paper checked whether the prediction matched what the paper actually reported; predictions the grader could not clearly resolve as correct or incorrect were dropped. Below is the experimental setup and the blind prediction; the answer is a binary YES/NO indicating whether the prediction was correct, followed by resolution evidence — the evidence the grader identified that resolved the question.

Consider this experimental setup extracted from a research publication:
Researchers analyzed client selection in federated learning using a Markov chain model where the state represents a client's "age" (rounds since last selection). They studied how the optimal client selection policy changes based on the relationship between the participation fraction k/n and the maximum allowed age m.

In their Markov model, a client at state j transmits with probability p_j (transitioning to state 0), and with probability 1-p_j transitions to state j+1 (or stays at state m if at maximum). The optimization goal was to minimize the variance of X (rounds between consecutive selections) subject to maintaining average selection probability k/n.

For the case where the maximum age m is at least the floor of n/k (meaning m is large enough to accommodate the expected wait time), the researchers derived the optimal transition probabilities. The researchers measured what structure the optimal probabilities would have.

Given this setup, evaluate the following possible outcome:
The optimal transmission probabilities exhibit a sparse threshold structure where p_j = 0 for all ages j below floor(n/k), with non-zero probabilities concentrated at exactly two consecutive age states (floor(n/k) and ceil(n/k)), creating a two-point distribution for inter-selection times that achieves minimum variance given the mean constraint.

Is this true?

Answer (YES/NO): NO